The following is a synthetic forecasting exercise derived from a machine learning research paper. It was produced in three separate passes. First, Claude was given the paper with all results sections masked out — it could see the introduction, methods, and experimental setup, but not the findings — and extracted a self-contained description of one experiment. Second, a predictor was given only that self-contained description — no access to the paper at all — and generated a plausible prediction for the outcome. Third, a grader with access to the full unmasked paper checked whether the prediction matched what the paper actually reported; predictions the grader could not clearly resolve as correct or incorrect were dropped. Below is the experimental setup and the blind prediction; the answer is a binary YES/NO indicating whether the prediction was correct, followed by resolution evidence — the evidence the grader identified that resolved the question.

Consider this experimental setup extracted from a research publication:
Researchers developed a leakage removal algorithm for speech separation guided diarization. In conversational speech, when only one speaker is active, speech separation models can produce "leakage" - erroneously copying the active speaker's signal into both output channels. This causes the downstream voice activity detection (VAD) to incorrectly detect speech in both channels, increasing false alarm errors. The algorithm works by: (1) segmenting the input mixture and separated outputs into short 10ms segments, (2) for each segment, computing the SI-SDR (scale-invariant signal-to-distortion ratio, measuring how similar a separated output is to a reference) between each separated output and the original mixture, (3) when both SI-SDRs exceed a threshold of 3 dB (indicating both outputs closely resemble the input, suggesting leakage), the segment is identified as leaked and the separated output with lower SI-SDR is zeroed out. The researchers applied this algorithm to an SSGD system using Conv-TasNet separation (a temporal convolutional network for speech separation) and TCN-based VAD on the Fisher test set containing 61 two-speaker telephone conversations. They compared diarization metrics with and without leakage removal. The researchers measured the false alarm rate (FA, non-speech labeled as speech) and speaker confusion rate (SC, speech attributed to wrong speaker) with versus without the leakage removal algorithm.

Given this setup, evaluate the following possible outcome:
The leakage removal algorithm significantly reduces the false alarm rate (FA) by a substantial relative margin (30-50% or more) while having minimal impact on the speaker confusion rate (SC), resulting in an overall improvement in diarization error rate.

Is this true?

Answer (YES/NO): NO